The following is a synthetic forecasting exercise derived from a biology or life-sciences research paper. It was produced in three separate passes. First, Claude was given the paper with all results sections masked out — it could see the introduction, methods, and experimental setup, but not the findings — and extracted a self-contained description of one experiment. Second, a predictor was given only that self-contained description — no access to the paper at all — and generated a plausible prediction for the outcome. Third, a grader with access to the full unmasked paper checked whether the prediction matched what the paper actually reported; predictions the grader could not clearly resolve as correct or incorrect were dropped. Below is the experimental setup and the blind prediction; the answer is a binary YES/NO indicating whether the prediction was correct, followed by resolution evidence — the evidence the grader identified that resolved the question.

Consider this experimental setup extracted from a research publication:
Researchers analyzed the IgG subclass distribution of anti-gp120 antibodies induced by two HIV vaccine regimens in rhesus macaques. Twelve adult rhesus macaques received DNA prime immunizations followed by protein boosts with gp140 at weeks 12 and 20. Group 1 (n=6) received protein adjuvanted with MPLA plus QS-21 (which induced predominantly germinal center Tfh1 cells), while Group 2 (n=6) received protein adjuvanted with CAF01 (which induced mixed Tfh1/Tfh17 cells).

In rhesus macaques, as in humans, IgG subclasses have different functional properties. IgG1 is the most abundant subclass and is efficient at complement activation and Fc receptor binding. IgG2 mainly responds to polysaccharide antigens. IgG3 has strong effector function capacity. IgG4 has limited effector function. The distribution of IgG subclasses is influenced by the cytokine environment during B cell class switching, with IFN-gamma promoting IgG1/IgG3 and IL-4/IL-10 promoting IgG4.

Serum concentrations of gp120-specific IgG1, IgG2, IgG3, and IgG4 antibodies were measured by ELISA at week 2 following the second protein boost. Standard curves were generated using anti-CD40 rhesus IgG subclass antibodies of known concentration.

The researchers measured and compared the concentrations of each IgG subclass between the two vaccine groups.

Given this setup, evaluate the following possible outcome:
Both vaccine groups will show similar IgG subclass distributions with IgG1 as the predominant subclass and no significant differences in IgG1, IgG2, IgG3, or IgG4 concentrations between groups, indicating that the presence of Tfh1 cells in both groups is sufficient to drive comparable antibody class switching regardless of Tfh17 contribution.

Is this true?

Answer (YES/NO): NO